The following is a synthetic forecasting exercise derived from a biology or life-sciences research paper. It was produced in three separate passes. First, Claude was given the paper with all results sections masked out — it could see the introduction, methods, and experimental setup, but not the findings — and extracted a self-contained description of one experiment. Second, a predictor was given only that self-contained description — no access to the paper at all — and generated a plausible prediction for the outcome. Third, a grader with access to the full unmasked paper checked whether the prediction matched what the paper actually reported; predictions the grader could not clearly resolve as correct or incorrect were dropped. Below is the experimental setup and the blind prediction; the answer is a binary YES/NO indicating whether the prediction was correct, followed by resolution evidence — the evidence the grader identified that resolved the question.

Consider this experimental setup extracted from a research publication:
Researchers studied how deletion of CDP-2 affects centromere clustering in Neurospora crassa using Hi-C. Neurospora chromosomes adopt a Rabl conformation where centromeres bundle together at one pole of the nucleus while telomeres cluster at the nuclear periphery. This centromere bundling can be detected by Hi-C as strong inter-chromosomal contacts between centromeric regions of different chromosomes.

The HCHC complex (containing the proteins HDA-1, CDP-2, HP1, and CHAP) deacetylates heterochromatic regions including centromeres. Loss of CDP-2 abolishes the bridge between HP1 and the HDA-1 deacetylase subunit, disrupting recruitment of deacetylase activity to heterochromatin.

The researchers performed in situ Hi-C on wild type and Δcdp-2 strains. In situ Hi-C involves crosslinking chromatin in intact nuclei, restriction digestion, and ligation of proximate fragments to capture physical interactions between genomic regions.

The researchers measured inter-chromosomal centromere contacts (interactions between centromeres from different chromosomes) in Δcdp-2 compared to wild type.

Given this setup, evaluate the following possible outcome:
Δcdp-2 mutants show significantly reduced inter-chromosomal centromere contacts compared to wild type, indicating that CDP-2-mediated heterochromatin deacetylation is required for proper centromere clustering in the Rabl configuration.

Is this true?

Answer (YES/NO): NO